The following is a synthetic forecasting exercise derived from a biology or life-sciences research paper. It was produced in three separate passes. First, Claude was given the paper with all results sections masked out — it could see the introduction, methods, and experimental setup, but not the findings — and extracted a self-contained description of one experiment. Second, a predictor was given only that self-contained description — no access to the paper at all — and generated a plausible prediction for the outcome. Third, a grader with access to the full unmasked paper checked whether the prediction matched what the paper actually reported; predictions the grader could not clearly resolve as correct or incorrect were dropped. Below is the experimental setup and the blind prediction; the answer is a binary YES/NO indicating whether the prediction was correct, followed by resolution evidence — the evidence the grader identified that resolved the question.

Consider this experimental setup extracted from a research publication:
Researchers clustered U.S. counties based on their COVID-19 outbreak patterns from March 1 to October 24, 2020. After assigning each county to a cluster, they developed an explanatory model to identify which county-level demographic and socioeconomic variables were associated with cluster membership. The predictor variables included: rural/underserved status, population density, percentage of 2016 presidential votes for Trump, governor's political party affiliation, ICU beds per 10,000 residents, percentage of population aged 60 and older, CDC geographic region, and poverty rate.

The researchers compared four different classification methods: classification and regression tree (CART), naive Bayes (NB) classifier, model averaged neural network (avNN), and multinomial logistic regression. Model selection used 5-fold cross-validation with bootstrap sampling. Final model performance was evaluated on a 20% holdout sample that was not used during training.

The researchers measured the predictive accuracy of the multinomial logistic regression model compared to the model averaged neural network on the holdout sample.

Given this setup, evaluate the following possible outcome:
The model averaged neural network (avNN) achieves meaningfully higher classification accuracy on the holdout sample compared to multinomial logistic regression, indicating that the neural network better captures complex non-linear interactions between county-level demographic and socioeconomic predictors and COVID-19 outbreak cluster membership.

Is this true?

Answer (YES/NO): NO